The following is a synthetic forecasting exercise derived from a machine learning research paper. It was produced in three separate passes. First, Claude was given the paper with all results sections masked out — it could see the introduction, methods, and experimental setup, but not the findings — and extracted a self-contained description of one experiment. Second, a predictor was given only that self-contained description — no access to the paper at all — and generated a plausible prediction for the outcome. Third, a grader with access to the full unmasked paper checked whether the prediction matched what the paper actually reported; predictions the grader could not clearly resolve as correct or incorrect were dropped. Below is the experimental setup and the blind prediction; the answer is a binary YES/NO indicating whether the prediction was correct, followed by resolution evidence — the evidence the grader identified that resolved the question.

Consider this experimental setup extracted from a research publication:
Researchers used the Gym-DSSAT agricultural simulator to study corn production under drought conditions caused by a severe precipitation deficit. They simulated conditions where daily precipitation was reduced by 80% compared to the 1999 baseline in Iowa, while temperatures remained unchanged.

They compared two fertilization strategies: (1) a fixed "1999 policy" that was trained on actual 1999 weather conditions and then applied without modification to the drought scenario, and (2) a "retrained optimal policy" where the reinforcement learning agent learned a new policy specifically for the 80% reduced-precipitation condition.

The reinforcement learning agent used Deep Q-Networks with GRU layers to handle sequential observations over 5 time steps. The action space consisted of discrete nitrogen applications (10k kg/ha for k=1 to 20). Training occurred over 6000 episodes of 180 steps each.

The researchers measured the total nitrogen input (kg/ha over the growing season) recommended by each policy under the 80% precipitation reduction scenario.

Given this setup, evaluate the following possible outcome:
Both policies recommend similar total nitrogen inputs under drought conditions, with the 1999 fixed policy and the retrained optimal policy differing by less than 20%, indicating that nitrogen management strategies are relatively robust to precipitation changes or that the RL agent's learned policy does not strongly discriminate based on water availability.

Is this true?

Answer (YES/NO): NO